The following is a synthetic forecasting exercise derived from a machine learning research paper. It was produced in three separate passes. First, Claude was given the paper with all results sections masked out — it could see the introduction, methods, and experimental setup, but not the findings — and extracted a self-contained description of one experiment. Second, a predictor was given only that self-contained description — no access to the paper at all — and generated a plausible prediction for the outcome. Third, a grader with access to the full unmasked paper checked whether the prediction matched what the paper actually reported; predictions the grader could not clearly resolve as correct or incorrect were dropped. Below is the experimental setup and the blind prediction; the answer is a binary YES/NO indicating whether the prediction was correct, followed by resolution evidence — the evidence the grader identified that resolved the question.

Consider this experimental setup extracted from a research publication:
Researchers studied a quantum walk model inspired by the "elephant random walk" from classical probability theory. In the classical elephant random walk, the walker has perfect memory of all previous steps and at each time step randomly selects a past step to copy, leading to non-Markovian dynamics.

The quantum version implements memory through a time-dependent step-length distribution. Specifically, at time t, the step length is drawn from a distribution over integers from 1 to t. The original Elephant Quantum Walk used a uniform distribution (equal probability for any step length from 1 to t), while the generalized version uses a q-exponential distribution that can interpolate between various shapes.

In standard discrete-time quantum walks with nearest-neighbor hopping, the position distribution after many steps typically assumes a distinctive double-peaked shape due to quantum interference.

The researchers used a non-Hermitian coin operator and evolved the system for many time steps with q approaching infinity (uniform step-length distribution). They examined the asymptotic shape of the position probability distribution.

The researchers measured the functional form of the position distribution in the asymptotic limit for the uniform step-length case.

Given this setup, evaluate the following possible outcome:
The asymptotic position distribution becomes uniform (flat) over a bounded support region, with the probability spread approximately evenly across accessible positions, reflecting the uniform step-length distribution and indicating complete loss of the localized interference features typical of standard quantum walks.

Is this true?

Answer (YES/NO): NO